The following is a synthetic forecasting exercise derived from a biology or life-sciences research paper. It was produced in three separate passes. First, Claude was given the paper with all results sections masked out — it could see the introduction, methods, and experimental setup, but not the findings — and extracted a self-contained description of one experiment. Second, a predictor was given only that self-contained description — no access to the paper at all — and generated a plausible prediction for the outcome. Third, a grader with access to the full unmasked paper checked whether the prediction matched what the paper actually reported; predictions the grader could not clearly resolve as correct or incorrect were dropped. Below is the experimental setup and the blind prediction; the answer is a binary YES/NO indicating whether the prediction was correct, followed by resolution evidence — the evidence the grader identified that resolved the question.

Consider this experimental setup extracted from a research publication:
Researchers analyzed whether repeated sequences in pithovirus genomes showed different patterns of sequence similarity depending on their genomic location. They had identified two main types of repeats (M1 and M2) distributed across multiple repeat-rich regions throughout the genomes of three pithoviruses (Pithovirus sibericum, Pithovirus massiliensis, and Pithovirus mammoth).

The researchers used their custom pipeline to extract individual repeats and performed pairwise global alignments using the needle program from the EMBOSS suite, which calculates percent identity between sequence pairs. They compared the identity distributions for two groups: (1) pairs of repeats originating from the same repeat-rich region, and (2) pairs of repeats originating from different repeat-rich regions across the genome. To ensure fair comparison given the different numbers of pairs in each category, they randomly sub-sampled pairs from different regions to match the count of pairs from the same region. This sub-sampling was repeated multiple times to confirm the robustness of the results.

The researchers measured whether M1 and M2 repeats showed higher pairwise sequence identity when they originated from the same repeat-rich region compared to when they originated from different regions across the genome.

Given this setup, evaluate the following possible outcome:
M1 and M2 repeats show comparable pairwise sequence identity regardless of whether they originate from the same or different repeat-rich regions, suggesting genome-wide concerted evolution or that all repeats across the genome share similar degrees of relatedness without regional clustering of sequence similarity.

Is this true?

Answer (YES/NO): NO